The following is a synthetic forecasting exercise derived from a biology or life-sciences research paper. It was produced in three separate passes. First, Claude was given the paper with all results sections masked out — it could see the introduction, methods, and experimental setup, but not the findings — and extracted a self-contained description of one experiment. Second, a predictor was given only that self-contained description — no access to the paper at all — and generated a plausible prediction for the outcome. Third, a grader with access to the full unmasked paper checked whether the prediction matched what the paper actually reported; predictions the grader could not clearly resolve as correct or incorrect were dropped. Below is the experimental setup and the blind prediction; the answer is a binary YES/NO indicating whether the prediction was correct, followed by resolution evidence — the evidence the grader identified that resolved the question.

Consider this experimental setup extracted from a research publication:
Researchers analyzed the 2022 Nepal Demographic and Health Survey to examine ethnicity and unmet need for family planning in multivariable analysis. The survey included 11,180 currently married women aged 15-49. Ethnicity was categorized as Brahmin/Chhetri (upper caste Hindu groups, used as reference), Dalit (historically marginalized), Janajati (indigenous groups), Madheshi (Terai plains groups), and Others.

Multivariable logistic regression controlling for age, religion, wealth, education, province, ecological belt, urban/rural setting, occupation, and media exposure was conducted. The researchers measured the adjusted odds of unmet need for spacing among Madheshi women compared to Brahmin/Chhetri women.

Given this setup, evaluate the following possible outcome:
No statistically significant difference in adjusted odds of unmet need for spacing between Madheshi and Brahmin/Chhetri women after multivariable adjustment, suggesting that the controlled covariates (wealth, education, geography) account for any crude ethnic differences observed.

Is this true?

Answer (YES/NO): NO